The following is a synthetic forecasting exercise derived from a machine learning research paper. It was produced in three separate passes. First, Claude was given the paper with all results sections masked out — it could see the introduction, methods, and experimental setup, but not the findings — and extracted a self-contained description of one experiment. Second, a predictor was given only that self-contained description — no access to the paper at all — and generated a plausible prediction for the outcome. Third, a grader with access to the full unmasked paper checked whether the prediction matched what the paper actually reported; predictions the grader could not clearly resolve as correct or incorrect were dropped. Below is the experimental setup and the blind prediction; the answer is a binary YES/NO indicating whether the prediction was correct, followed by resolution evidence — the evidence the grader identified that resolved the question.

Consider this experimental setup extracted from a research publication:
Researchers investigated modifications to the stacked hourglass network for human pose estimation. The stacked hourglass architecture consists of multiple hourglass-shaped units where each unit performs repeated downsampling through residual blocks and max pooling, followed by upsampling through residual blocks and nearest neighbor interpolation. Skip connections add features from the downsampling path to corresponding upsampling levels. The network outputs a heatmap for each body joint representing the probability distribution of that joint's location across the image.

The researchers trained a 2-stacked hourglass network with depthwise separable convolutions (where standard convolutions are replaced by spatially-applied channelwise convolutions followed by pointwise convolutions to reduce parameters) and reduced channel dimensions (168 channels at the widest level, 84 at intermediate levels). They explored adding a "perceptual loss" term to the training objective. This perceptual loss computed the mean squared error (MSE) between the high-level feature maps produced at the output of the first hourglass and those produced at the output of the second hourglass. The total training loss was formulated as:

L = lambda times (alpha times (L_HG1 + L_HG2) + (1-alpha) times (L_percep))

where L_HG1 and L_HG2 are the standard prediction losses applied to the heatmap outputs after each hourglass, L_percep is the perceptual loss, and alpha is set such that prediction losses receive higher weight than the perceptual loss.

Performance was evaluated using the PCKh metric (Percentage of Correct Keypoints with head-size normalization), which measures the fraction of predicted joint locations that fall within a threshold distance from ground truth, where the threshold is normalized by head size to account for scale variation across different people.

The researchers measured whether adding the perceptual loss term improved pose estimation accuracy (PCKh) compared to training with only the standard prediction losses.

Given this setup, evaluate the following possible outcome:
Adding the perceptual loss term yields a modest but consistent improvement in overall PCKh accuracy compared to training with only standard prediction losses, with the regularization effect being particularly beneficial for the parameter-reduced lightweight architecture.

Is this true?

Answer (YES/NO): NO